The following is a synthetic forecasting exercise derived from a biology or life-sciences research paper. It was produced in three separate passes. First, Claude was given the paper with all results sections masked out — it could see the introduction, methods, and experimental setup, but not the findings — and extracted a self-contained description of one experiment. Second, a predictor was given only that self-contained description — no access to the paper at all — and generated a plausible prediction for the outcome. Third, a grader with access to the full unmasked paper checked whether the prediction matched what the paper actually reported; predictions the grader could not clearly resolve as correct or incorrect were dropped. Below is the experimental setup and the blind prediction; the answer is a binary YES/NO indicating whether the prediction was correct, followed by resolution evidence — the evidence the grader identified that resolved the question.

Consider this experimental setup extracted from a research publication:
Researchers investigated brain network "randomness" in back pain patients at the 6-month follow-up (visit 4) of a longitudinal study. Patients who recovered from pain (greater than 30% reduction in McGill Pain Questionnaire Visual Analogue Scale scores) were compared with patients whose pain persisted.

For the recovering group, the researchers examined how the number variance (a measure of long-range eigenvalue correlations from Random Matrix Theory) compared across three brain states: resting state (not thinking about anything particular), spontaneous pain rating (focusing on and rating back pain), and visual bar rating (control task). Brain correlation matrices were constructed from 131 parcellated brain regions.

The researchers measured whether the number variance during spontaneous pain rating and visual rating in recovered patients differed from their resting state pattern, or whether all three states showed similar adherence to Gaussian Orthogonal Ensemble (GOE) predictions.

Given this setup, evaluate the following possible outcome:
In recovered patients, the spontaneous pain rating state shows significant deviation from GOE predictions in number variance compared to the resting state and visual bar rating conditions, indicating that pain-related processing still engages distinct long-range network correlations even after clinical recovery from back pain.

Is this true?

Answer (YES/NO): NO